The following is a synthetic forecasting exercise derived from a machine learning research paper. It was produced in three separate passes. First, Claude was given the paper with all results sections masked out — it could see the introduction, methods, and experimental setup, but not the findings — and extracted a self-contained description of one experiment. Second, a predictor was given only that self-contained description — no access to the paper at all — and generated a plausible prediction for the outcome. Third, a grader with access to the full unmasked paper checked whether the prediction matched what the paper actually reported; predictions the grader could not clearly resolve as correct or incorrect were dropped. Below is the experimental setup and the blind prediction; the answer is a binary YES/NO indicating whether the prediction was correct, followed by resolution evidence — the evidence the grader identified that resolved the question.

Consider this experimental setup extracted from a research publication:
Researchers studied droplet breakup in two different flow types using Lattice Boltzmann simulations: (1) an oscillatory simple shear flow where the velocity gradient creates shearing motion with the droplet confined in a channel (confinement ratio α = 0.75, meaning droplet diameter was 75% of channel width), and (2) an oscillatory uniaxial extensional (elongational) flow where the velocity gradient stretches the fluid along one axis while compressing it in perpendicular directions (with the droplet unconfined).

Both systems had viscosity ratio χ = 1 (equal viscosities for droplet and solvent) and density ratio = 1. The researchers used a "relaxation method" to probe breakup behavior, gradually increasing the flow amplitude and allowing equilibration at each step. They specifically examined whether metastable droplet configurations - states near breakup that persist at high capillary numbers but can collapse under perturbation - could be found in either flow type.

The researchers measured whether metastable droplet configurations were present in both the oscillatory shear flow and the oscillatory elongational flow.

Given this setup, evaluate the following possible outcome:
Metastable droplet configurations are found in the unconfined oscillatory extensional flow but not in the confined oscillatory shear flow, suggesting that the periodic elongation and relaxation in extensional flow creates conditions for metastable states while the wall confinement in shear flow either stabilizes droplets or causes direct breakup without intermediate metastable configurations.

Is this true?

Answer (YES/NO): NO